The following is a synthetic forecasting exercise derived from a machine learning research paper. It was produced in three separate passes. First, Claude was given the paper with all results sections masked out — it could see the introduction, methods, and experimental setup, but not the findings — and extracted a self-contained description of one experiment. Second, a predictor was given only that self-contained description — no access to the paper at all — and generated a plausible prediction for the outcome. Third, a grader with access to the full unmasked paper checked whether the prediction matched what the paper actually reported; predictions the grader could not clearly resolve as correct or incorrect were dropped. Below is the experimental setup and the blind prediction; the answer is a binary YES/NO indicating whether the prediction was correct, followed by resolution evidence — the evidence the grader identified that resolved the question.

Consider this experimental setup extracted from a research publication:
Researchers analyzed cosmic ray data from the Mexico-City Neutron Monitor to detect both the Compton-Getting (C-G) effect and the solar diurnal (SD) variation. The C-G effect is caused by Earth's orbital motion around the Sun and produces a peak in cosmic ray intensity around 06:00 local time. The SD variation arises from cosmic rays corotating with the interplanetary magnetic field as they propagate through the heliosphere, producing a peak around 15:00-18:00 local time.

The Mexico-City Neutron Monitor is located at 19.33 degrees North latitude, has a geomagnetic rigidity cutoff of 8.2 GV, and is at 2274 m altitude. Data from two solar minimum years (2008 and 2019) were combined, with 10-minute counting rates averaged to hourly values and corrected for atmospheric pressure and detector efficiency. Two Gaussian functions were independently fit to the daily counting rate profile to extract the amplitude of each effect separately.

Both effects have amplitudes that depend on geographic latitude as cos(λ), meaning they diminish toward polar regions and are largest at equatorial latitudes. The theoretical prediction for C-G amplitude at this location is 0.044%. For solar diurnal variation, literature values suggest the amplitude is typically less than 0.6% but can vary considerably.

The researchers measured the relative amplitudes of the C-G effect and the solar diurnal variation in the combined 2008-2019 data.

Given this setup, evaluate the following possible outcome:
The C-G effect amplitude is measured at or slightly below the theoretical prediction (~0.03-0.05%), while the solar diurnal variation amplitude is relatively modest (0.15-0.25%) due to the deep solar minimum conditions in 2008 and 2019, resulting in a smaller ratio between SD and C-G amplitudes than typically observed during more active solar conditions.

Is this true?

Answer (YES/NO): NO